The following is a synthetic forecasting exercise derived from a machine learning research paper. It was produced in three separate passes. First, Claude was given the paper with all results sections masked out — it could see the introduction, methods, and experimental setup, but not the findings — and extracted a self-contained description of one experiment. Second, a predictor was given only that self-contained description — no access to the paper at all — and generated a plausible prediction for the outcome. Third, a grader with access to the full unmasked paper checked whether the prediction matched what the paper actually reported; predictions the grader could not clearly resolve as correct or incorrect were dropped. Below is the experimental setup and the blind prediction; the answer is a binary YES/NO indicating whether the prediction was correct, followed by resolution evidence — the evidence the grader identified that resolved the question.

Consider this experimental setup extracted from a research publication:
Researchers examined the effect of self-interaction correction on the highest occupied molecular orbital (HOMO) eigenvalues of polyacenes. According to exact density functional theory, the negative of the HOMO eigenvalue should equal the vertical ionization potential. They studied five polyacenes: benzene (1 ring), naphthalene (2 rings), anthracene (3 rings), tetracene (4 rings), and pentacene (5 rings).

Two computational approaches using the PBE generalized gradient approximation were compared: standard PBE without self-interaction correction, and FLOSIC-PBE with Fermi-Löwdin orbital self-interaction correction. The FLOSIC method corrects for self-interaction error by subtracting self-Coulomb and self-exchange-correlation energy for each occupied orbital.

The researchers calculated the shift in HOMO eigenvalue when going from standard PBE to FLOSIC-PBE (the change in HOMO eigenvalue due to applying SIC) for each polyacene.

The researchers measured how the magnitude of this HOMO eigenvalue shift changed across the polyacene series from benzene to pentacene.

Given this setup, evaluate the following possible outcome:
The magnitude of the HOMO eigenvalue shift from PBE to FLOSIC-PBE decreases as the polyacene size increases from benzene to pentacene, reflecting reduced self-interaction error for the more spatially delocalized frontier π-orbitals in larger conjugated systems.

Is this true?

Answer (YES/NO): NO